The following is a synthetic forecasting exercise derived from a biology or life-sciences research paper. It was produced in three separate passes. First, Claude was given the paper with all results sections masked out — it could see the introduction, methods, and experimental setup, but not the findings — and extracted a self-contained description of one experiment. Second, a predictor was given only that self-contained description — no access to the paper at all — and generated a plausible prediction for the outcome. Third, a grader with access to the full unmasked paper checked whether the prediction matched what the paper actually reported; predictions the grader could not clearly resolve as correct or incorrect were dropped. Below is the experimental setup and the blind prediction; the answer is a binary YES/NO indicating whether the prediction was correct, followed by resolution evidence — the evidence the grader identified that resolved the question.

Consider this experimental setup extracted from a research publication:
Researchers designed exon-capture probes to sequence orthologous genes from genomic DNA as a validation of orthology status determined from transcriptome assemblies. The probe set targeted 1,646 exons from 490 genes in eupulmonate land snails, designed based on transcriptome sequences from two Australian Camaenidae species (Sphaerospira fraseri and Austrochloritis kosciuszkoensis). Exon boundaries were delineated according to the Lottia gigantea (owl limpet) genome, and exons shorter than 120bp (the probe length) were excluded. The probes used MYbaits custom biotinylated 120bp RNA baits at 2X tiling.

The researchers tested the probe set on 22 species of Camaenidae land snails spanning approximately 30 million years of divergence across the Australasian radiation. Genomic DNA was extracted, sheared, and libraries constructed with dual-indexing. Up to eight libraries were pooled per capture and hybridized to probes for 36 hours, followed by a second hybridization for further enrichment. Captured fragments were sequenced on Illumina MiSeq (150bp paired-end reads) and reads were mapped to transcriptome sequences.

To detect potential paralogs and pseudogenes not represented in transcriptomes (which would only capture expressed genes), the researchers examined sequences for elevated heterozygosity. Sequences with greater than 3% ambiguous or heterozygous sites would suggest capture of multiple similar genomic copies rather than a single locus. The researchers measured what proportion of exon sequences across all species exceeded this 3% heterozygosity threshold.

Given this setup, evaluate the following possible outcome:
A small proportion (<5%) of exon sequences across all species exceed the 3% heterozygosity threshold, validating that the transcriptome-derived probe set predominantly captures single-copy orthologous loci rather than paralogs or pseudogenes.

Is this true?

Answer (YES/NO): YES